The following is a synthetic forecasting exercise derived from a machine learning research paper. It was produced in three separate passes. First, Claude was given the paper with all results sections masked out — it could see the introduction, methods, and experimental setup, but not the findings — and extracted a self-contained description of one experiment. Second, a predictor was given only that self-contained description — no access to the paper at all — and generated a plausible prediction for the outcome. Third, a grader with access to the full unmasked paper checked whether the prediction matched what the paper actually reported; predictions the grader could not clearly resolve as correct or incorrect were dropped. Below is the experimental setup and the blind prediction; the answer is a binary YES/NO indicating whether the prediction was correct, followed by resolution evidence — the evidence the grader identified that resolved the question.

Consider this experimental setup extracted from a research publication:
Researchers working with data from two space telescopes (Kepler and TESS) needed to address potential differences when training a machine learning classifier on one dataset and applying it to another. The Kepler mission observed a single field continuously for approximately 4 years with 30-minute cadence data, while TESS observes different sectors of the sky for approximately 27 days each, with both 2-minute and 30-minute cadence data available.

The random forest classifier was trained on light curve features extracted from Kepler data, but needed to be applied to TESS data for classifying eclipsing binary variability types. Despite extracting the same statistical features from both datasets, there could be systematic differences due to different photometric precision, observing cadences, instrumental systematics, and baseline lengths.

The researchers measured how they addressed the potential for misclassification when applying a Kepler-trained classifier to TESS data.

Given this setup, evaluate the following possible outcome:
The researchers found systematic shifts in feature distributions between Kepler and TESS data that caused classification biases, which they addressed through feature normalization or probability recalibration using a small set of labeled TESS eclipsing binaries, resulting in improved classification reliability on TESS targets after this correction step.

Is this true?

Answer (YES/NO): NO